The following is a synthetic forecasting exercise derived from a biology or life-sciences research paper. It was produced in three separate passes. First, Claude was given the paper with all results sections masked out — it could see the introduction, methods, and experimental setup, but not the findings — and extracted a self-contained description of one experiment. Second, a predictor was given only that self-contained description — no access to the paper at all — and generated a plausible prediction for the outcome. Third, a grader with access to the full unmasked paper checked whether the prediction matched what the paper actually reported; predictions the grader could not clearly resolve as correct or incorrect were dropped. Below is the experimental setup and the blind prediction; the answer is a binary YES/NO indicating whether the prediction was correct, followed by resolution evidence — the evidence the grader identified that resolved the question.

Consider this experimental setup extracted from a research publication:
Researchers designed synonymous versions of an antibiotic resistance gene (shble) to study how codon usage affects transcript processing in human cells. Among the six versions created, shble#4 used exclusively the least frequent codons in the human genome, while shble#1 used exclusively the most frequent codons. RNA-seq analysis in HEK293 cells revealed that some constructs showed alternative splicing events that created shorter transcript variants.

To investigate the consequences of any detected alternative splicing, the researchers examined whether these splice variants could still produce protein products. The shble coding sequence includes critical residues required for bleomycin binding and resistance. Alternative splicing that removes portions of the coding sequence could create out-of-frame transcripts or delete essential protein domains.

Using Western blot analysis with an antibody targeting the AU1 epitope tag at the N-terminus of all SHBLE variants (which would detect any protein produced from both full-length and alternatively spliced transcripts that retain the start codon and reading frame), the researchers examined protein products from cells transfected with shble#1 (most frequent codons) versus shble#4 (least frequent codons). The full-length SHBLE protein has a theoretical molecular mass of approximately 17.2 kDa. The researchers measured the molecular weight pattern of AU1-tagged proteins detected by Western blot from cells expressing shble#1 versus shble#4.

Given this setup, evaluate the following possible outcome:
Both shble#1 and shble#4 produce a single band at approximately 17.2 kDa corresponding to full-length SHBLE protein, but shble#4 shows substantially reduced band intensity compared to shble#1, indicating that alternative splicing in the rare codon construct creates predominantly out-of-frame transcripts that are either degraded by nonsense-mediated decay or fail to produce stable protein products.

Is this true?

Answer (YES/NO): NO